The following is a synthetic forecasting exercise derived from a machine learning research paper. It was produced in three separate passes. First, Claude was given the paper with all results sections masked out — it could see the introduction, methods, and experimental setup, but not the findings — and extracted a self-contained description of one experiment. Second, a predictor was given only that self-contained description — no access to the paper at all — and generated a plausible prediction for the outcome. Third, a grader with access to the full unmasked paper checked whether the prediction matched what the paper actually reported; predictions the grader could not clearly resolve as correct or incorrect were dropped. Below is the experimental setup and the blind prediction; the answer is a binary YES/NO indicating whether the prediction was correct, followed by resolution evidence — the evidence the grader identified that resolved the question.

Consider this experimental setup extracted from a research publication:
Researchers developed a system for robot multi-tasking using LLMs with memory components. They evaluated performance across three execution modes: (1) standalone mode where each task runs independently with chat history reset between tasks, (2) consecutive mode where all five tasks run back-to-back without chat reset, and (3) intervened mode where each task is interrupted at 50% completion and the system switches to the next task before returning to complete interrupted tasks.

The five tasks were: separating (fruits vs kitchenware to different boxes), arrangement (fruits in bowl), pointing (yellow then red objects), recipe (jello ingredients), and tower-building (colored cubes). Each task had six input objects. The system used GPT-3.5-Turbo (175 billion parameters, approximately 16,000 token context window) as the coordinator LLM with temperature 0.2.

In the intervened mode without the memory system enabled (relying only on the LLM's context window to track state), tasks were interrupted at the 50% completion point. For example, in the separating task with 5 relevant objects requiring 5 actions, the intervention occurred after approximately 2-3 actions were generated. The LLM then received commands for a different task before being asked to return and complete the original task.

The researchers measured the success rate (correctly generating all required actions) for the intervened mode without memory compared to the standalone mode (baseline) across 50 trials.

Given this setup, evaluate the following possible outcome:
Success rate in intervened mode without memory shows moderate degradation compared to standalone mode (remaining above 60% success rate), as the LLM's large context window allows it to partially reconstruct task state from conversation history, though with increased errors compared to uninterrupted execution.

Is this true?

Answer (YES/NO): NO